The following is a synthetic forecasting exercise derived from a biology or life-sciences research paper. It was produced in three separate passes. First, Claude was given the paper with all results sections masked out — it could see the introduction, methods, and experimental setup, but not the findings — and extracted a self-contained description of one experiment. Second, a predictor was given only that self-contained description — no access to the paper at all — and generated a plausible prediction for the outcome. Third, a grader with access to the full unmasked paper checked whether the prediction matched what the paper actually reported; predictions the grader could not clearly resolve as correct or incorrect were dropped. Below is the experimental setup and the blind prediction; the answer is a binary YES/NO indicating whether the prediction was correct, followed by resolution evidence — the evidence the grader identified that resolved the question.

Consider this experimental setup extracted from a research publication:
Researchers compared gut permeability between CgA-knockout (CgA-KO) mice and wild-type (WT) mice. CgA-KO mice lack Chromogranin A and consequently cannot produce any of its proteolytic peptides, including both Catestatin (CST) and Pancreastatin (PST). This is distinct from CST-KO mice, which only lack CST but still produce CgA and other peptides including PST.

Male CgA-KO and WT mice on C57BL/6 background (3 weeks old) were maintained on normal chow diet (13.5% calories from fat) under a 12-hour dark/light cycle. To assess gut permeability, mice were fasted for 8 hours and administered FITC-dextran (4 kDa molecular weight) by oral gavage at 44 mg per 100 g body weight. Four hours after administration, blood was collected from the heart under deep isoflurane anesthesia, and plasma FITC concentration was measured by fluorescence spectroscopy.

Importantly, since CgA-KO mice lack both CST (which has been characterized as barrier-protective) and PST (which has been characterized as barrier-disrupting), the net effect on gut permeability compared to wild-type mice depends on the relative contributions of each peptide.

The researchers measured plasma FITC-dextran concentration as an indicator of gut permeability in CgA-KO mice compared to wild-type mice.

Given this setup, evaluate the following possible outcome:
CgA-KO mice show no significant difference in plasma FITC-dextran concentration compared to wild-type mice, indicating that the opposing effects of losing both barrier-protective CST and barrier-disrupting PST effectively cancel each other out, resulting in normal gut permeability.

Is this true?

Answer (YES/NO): NO